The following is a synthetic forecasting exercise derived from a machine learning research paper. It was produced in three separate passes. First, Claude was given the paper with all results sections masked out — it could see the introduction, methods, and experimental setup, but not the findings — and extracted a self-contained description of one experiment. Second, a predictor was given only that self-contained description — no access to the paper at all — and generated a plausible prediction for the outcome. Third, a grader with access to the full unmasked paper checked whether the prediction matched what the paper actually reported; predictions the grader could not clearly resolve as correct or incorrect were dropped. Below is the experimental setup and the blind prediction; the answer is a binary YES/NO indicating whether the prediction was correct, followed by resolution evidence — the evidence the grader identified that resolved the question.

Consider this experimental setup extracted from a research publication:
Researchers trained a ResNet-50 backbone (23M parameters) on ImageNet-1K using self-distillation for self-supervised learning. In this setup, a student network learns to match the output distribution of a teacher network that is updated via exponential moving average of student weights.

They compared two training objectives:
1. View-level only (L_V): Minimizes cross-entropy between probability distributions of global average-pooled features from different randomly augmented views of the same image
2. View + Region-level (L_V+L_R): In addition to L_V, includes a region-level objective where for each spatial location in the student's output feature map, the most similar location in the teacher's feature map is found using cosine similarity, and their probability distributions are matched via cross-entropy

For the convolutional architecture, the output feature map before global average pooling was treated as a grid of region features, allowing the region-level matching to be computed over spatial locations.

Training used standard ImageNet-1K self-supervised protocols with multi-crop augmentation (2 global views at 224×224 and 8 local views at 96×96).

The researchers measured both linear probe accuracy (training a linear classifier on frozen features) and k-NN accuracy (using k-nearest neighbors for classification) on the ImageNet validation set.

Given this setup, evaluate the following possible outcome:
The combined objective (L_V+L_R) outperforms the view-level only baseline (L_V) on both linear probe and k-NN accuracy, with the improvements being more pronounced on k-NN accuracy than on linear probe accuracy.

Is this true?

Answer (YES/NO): YES